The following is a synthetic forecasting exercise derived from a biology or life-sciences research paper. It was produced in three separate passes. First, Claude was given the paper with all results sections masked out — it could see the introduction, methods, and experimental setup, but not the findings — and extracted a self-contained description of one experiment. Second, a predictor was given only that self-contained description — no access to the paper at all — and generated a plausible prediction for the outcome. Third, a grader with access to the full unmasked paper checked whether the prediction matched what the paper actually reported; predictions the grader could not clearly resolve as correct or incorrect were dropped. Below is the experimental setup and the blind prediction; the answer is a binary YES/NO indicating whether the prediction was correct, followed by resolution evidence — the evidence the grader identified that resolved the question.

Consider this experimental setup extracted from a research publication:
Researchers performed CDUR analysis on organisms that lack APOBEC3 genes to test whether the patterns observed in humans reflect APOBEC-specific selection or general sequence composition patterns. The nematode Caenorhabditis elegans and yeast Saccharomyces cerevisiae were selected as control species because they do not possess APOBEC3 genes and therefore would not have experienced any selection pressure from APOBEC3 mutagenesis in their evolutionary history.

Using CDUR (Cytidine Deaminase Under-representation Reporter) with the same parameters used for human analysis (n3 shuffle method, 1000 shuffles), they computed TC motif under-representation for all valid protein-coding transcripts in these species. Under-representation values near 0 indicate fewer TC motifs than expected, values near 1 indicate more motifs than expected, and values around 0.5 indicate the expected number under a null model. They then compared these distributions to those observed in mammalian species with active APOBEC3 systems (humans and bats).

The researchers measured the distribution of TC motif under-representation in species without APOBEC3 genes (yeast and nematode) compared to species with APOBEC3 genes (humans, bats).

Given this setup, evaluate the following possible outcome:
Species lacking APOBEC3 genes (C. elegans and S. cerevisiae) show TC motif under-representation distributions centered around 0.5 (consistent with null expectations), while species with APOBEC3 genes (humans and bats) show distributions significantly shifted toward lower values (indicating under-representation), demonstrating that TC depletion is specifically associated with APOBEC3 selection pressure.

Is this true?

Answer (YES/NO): NO